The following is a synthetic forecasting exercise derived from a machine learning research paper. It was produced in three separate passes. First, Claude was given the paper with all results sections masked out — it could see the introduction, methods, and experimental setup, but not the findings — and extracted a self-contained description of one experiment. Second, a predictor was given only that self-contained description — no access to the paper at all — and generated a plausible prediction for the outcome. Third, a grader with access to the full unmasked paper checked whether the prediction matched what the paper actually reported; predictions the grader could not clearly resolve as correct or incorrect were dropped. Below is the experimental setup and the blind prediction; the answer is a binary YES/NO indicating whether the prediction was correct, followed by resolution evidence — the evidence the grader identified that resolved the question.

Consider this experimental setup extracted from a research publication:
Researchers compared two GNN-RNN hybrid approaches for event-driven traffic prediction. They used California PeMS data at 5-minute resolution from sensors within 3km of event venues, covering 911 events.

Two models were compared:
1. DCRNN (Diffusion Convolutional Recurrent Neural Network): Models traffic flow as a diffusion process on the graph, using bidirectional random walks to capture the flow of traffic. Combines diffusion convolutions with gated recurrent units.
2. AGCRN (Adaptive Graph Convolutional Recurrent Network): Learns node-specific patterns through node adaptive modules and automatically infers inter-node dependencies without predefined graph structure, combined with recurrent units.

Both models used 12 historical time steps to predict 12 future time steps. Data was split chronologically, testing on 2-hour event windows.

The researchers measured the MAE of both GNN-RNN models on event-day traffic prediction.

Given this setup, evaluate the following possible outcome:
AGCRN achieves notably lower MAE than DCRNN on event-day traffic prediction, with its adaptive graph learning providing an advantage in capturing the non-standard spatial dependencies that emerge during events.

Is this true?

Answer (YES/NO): NO